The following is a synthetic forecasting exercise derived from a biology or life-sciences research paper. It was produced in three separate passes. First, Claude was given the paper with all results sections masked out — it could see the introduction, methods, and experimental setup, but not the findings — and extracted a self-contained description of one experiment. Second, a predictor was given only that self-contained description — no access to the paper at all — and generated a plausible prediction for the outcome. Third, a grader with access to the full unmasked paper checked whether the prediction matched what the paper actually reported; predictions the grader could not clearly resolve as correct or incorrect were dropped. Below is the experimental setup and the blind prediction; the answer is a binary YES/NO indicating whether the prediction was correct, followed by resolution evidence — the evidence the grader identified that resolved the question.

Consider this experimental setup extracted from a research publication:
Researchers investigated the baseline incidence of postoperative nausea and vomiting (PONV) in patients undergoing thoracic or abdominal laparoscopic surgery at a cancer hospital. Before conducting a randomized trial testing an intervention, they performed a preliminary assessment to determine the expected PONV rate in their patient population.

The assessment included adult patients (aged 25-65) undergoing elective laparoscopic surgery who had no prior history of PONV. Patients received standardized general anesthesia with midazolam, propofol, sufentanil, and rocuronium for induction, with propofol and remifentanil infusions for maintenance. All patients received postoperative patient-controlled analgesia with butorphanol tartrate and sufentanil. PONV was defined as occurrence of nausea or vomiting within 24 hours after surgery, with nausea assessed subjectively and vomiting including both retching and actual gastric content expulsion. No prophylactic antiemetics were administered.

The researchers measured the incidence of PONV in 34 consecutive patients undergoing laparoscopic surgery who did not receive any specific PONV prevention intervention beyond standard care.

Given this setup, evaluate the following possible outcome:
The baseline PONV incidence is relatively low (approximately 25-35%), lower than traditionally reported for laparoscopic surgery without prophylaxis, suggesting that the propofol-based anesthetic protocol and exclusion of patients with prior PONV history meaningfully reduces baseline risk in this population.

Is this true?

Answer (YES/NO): NO